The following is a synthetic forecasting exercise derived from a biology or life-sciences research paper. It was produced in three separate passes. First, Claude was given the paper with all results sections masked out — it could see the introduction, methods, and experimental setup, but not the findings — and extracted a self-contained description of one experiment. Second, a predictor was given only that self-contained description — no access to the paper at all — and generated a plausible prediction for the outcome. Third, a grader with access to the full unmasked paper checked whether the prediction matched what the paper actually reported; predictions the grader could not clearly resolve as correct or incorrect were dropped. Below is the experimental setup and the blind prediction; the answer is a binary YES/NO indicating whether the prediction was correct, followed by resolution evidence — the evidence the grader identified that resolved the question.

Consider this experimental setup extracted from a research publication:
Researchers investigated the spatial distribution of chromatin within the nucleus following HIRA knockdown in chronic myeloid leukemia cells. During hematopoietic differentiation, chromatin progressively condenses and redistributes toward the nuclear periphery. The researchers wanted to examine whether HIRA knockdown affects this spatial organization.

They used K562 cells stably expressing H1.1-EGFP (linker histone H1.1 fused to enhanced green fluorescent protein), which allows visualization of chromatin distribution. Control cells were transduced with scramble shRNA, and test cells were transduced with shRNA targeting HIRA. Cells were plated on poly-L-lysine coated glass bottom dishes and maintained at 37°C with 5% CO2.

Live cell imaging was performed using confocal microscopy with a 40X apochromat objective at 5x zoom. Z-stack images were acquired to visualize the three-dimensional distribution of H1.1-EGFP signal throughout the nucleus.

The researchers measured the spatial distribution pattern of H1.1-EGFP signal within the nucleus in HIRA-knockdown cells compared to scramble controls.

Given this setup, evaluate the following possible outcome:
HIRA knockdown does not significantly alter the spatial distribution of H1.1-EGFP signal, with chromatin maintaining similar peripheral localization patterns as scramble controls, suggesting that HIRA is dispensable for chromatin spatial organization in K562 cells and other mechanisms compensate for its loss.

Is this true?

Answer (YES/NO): NO